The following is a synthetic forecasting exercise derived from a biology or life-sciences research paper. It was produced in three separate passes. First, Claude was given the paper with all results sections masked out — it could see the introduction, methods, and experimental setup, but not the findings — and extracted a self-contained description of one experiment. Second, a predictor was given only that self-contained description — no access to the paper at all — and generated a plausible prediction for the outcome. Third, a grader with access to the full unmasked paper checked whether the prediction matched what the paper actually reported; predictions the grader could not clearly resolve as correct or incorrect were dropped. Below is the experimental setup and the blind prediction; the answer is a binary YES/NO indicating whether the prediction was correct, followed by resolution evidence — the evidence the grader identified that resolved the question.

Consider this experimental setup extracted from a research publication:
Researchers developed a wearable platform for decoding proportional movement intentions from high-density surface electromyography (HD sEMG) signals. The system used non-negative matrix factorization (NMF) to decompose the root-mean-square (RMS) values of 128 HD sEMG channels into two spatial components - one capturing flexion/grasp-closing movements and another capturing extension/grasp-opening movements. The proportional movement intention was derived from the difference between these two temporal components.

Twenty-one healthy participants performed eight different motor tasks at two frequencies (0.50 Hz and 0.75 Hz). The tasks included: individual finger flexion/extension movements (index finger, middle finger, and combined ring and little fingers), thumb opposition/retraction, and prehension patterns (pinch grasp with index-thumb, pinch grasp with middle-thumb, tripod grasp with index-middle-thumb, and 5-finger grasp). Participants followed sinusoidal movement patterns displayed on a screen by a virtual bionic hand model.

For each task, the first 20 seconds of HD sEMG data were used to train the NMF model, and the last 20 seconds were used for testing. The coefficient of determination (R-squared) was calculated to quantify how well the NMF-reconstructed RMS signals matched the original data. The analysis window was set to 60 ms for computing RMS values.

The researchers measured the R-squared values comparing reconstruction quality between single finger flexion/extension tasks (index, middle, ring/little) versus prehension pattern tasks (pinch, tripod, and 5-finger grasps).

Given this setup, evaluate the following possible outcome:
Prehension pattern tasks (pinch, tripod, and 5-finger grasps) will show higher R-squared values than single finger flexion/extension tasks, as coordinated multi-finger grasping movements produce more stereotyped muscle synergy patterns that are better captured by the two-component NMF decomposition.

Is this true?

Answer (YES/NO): YES